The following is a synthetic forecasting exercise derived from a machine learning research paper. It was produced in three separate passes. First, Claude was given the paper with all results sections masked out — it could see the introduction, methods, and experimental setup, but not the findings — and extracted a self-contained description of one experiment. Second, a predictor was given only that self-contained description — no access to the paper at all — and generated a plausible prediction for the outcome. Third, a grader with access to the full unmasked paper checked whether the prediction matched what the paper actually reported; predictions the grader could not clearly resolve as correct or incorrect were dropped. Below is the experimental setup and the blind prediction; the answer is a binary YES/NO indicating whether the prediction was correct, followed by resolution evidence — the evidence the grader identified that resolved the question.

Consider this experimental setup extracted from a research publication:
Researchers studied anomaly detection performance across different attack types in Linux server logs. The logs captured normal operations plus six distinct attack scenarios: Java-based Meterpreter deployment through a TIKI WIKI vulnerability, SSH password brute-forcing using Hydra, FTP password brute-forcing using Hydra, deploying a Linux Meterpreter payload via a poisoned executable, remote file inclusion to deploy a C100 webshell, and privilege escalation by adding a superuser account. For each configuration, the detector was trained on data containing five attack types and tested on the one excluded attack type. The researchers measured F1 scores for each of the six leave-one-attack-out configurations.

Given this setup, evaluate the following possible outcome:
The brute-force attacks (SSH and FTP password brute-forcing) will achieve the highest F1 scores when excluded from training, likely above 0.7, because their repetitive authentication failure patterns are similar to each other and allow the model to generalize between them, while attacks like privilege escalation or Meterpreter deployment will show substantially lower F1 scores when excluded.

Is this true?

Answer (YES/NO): NO